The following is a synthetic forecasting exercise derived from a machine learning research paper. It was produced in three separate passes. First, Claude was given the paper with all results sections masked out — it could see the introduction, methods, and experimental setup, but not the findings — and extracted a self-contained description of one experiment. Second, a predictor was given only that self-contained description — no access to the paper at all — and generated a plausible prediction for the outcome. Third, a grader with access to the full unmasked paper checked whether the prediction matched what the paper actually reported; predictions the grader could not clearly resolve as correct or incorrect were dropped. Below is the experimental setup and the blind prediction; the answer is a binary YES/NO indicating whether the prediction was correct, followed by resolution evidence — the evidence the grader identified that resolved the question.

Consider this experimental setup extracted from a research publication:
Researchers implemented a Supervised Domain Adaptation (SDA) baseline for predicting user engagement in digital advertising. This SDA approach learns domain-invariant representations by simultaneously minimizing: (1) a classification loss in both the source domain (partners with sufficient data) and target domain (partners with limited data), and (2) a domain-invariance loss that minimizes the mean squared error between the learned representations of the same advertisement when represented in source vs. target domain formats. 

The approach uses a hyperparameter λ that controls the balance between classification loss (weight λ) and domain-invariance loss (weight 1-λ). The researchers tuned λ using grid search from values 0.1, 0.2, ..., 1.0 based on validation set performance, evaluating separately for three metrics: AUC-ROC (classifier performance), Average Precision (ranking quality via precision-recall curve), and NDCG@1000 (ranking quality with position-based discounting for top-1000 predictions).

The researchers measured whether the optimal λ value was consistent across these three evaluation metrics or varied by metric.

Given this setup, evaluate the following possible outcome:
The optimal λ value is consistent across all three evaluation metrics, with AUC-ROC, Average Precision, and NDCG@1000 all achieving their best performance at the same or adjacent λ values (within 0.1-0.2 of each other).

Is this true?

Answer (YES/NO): YES